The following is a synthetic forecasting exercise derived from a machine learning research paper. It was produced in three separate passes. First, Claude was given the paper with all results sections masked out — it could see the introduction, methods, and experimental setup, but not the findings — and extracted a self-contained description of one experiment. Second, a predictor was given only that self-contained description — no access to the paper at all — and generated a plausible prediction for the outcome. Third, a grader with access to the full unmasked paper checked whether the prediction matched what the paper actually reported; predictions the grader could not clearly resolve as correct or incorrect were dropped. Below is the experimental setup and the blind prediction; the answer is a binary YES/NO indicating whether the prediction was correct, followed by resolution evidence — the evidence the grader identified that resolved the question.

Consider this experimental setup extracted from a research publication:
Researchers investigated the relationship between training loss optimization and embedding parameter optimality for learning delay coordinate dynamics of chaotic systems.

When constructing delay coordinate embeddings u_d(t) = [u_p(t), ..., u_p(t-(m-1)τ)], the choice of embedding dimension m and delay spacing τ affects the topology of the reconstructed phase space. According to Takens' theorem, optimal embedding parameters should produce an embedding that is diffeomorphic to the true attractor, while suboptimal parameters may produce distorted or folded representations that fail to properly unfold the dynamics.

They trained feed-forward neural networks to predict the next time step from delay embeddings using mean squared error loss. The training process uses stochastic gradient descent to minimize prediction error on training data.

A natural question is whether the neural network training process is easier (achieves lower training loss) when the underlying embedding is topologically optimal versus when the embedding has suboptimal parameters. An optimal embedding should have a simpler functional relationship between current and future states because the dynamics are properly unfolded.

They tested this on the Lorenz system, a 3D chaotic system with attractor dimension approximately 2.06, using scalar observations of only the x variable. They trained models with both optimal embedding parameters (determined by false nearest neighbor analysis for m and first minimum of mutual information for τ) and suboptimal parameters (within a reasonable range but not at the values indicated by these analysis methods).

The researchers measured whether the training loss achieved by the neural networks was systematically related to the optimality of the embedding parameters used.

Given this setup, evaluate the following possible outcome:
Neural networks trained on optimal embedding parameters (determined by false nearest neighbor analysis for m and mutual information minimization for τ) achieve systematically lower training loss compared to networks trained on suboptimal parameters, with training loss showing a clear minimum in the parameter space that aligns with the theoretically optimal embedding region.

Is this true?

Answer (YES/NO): YES